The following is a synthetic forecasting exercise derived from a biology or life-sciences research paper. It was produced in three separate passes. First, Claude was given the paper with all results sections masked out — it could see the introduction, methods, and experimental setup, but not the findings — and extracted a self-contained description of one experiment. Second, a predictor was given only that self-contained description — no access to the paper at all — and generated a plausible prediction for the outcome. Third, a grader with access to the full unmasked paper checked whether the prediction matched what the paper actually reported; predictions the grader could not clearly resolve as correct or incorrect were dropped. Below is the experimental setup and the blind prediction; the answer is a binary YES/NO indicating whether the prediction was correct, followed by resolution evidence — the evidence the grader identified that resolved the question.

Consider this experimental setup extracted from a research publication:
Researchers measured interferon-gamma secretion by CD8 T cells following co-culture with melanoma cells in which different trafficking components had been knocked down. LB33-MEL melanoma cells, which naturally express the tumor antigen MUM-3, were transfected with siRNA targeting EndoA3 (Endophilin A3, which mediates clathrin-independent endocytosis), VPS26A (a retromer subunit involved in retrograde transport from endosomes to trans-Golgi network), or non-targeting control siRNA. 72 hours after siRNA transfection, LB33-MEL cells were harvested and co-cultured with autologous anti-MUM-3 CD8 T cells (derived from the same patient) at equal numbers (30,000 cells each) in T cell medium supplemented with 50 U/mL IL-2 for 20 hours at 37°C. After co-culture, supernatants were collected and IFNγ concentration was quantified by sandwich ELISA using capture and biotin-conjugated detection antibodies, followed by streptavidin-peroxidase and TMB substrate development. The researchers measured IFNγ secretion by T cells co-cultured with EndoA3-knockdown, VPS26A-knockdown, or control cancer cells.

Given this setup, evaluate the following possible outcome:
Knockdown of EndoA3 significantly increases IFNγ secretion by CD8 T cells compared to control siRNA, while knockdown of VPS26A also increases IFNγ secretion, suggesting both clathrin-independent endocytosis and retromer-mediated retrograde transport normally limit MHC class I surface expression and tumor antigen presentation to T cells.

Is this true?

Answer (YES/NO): NO